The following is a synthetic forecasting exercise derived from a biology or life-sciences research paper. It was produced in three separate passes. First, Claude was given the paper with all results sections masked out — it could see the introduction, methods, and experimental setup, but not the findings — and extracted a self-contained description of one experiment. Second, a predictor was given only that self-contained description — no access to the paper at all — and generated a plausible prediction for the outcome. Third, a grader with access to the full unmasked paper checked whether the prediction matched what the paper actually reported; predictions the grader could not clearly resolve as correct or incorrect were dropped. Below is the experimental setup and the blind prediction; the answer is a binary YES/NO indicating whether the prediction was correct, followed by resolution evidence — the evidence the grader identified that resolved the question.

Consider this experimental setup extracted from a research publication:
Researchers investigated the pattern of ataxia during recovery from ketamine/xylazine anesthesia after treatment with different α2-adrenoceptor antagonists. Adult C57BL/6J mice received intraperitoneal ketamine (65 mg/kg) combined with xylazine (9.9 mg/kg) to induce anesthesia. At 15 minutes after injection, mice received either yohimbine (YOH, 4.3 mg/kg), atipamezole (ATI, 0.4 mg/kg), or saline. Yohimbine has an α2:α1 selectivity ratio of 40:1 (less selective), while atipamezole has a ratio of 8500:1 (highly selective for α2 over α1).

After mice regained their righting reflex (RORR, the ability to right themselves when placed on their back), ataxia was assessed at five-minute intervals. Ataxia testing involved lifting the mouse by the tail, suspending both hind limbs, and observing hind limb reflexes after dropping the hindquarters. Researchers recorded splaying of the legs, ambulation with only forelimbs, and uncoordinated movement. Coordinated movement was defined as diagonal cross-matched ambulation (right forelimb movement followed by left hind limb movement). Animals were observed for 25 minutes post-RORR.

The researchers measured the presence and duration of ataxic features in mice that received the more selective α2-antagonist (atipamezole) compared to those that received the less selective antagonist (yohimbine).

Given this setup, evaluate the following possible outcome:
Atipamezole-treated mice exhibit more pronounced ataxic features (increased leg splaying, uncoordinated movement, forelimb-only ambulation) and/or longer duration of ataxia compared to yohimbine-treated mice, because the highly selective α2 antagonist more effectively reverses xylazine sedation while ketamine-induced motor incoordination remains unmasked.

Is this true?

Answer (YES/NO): YES